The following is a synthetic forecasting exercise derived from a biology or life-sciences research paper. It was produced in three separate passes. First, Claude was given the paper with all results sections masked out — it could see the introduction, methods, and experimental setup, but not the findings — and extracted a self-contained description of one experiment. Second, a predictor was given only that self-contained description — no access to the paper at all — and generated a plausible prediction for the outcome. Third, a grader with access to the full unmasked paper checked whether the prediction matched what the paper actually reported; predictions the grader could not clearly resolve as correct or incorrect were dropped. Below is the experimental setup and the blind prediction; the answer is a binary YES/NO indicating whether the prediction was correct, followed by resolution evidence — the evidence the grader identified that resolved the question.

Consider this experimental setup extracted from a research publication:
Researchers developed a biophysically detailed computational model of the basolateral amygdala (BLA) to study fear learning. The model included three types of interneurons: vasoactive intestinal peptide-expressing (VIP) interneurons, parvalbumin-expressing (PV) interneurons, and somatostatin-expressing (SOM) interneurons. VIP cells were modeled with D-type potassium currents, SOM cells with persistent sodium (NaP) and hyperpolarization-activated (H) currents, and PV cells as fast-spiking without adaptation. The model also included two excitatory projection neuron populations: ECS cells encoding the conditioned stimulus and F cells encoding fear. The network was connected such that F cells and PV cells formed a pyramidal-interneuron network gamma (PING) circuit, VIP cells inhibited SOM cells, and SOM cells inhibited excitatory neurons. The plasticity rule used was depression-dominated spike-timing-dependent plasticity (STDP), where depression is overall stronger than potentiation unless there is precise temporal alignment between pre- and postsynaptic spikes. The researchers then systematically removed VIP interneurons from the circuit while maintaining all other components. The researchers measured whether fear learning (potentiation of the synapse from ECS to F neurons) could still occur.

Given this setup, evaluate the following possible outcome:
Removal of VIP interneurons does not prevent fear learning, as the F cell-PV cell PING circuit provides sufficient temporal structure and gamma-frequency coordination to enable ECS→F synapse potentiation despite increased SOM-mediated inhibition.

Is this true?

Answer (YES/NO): NO